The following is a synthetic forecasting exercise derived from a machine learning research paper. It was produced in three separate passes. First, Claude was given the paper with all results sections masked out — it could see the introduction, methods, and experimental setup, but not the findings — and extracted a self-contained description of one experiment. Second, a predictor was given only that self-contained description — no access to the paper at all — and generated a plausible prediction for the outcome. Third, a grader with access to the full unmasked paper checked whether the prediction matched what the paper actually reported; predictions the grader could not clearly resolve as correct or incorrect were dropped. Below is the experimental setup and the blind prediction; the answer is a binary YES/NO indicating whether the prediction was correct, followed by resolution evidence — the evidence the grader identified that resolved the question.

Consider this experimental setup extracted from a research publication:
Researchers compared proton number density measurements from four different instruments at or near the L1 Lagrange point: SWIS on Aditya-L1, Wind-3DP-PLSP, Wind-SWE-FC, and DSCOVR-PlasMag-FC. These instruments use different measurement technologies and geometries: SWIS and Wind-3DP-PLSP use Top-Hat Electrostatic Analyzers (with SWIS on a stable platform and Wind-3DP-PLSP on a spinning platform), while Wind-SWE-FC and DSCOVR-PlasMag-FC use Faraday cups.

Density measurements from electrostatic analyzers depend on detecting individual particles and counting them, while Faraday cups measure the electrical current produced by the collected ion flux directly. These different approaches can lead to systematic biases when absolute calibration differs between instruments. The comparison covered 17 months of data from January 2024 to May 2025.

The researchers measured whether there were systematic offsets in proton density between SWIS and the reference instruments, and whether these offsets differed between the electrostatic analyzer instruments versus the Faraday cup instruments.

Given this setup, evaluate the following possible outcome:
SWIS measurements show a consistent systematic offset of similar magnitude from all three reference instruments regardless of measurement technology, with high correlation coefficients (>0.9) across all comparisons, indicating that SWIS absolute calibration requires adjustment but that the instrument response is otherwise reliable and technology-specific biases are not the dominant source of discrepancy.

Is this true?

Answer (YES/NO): NO